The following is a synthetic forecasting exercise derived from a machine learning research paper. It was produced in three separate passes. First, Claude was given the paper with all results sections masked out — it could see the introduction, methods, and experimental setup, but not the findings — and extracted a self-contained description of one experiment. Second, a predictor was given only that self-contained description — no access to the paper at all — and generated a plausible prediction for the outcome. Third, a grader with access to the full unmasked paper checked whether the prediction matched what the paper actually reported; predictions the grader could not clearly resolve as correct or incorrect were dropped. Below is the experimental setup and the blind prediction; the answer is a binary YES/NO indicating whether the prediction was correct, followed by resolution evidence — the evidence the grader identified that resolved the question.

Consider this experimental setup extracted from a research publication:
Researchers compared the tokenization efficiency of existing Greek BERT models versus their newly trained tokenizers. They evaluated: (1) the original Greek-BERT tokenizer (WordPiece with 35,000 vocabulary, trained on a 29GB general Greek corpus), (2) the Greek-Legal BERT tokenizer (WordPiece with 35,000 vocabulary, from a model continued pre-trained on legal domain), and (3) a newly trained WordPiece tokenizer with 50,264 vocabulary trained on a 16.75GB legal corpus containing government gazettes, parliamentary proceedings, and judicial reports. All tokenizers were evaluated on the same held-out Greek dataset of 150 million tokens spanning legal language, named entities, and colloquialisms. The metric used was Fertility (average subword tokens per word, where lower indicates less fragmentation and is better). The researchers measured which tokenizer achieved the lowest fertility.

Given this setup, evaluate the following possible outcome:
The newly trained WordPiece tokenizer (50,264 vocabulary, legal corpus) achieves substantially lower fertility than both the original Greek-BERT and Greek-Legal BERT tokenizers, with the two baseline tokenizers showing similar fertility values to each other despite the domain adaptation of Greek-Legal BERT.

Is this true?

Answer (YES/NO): NO